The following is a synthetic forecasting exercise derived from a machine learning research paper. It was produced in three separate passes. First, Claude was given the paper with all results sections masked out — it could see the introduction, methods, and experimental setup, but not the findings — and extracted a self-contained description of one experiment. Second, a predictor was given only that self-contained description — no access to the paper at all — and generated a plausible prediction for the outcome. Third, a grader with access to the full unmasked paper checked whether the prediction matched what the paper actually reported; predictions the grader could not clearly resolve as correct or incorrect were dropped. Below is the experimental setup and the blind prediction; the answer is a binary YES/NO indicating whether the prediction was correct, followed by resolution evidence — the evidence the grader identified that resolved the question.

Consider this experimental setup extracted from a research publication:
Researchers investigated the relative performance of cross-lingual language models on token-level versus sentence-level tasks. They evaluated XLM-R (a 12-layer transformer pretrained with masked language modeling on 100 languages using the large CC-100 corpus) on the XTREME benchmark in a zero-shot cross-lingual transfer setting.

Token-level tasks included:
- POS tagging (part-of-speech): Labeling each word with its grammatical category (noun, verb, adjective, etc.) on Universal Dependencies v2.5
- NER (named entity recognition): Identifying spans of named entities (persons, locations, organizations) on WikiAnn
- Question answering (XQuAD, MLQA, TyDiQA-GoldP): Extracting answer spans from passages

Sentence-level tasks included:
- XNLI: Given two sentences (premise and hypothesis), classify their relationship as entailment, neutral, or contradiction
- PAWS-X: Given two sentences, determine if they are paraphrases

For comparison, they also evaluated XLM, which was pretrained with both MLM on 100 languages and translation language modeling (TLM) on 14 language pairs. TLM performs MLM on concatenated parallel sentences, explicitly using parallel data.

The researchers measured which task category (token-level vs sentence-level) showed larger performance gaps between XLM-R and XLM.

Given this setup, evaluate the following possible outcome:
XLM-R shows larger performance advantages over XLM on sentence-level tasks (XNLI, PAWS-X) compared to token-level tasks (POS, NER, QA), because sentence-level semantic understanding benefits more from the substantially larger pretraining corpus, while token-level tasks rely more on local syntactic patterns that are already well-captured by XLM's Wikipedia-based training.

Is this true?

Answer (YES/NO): NO